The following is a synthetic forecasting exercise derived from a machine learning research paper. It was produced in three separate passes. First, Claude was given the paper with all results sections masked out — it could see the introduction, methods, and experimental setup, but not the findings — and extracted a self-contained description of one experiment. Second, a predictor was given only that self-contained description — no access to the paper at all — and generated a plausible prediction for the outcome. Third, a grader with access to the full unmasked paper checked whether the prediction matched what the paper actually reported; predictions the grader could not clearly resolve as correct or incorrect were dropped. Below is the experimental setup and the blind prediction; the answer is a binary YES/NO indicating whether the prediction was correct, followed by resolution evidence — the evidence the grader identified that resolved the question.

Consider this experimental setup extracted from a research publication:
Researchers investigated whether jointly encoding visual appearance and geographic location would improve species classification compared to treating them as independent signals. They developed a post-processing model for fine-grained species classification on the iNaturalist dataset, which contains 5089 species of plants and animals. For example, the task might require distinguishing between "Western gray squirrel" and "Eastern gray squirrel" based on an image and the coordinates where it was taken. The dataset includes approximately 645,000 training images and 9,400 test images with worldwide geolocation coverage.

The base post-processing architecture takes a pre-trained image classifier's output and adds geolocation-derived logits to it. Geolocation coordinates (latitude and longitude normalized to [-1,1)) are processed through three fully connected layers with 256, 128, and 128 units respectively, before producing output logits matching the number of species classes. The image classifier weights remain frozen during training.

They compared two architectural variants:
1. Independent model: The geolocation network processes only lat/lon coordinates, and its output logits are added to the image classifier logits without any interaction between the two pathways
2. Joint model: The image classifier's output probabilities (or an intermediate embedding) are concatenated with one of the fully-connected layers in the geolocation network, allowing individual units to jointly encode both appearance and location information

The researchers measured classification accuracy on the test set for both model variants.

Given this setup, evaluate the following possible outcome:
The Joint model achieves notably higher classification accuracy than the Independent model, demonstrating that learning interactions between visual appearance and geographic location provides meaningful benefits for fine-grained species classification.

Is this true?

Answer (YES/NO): NO